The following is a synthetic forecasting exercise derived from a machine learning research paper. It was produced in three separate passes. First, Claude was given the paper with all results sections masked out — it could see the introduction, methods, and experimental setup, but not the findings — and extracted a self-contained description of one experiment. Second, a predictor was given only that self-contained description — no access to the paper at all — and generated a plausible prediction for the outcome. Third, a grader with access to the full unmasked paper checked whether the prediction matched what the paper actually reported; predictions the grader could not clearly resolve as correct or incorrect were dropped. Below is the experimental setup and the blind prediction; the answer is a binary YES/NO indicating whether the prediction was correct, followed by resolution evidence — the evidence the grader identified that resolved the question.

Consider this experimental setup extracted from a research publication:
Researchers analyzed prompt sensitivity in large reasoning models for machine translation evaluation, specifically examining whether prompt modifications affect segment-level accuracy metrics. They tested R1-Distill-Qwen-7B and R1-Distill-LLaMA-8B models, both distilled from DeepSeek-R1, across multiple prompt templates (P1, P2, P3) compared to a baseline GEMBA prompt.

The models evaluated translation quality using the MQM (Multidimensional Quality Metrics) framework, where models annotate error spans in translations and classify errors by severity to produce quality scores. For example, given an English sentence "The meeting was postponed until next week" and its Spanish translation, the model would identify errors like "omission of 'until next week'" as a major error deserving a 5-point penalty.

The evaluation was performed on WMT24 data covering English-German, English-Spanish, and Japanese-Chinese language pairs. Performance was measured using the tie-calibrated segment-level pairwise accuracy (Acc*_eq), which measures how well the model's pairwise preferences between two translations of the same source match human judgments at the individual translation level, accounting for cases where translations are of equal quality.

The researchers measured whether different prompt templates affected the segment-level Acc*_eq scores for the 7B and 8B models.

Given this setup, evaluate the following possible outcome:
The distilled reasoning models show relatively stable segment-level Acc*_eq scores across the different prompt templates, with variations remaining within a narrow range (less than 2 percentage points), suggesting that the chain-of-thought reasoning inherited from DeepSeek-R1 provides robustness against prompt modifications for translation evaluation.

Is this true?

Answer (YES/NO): YES